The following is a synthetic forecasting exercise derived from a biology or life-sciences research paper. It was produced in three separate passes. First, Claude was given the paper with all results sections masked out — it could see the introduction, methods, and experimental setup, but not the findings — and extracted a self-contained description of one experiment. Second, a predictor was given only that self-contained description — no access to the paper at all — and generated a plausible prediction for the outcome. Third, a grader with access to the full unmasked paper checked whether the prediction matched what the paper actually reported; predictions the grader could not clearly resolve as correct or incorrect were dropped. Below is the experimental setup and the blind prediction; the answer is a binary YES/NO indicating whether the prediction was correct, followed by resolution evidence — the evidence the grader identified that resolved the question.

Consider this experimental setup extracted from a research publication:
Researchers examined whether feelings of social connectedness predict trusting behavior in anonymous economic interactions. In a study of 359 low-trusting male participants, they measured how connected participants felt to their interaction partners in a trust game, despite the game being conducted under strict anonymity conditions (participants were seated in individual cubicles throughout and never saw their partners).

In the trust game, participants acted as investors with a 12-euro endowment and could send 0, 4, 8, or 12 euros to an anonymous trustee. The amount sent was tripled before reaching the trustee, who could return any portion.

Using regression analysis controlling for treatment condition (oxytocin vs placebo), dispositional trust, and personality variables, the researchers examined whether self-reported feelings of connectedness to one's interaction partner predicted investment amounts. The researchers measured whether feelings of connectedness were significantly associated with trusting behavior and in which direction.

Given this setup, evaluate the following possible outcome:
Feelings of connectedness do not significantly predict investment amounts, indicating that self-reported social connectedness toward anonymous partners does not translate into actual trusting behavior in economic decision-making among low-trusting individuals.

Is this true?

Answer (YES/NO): NO